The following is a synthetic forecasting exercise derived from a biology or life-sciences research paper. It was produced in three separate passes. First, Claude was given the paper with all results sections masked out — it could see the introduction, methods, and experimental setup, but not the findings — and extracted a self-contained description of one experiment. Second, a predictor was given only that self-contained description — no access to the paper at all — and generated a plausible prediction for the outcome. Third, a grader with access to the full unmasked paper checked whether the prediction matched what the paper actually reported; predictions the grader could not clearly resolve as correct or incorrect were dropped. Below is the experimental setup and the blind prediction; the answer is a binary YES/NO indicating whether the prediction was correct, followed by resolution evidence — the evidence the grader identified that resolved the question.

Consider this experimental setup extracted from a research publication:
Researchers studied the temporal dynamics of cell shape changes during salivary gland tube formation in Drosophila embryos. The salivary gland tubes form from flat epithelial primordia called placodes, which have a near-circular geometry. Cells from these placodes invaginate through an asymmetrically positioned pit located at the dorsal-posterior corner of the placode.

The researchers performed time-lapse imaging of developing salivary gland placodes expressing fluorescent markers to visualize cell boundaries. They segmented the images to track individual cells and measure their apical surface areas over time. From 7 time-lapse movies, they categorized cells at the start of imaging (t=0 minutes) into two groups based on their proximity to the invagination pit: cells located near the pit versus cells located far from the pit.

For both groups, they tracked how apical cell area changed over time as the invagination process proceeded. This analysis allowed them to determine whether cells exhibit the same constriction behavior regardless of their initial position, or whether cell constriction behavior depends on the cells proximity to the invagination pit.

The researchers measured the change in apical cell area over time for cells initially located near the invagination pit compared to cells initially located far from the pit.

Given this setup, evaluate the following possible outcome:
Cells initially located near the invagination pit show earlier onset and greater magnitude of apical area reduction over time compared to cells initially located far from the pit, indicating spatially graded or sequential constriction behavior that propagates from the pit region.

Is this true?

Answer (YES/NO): YES